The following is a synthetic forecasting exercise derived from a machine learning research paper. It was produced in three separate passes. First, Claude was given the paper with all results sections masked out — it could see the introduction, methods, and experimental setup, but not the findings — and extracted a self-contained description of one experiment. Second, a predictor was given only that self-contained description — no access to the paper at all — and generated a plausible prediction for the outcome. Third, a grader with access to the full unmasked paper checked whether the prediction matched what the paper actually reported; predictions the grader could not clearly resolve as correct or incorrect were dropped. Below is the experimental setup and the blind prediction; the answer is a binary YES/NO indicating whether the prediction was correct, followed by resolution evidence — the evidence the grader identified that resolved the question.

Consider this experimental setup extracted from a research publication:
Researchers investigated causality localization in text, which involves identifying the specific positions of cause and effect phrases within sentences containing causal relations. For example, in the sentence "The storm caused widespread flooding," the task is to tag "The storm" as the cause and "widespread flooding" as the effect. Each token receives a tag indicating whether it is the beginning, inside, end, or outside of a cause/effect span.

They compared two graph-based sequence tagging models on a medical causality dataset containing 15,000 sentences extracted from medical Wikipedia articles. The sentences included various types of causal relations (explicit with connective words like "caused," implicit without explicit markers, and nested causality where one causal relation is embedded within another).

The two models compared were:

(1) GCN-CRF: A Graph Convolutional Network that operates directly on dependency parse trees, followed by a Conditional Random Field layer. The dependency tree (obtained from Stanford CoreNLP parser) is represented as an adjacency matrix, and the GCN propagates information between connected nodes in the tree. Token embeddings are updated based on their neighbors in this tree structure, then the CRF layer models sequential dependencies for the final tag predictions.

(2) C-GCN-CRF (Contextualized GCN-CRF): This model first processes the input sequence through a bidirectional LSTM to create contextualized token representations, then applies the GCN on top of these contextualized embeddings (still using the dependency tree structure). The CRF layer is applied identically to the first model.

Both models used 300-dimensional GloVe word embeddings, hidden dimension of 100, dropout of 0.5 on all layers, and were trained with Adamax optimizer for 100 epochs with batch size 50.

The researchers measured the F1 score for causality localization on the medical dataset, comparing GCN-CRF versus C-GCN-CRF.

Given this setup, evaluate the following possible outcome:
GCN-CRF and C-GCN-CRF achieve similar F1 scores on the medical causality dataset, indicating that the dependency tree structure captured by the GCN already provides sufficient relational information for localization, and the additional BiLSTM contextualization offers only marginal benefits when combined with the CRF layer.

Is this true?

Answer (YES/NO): NO